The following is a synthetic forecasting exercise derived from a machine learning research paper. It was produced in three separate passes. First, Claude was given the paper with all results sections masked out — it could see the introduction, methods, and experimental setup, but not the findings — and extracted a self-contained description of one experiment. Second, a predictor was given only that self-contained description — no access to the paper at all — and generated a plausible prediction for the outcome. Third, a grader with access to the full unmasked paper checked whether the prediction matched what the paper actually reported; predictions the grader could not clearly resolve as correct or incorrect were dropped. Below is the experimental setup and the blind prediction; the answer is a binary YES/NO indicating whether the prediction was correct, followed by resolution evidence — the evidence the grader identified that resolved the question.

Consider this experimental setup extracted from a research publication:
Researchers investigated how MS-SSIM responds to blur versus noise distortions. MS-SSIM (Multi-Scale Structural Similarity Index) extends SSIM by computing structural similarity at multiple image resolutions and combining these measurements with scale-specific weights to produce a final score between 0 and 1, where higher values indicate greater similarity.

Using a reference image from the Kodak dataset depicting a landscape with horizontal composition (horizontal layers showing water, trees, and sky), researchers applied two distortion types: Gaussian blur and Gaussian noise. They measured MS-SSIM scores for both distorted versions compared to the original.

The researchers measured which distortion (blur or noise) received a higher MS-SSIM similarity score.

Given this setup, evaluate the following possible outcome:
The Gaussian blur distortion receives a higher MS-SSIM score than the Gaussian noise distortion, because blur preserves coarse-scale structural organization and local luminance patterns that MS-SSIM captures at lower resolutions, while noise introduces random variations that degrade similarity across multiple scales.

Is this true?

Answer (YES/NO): YES